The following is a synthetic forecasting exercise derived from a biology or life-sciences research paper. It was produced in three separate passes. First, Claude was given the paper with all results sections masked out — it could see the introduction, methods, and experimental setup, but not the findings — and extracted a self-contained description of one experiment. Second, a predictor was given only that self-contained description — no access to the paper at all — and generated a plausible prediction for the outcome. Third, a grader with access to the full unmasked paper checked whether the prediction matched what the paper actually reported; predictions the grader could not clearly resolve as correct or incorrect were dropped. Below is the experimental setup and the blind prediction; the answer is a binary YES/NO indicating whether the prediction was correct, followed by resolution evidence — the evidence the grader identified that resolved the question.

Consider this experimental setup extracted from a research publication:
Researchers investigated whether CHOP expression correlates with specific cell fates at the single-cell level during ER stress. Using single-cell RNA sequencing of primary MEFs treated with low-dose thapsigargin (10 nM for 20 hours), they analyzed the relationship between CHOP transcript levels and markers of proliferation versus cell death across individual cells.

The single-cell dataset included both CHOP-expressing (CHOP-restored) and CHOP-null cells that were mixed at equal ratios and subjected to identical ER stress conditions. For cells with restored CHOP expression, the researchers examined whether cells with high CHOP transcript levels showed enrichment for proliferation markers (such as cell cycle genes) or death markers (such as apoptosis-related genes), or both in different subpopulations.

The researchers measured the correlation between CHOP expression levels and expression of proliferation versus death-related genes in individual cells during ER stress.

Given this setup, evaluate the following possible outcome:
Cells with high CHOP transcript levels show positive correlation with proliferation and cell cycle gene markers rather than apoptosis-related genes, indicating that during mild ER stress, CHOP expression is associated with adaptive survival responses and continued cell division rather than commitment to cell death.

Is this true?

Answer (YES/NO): NO